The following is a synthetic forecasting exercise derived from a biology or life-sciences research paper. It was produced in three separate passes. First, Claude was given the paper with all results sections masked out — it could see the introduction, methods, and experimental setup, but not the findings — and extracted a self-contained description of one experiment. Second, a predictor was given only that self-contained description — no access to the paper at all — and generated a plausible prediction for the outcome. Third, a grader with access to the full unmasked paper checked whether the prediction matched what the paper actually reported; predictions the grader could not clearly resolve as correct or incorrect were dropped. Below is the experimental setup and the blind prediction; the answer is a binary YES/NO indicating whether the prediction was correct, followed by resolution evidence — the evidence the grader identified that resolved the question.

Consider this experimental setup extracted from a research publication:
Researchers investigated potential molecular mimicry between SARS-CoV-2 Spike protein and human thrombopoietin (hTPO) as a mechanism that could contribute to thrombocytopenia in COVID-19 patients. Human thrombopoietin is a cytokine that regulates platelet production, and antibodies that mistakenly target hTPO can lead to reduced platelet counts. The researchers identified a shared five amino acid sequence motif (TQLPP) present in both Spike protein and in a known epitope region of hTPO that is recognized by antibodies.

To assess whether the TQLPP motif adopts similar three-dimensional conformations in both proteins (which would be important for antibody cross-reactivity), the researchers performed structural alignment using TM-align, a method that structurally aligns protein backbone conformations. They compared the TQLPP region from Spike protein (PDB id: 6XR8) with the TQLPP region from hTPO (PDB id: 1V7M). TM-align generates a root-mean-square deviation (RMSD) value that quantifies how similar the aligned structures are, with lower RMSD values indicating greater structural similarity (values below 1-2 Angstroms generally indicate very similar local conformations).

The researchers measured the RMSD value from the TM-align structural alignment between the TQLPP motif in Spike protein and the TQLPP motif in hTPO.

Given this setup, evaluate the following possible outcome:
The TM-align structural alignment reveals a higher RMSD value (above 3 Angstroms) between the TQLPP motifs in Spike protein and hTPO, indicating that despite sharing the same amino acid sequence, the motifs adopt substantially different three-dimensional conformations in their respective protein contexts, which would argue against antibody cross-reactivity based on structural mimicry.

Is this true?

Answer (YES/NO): NO